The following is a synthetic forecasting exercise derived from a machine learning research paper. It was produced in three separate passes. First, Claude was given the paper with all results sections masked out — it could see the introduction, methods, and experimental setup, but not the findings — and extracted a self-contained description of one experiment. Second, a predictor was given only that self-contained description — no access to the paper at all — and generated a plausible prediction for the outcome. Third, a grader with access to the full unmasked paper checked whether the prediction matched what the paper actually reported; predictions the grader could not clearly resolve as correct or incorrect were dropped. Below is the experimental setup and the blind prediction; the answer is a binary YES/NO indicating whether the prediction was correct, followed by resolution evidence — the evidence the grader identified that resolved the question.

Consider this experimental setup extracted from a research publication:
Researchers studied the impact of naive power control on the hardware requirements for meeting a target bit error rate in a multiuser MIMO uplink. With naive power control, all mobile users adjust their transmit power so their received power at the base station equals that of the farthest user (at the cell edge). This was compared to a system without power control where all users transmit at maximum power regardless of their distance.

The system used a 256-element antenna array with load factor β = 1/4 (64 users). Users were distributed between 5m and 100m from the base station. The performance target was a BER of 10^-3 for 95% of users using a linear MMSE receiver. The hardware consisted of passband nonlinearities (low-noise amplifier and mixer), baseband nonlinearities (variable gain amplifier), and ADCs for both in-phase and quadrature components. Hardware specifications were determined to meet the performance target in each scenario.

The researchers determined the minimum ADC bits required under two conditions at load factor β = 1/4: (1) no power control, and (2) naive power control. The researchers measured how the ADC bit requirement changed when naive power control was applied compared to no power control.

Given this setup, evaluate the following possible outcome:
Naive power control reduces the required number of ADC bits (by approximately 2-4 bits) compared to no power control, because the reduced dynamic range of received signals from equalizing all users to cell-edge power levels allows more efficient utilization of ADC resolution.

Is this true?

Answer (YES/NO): NO